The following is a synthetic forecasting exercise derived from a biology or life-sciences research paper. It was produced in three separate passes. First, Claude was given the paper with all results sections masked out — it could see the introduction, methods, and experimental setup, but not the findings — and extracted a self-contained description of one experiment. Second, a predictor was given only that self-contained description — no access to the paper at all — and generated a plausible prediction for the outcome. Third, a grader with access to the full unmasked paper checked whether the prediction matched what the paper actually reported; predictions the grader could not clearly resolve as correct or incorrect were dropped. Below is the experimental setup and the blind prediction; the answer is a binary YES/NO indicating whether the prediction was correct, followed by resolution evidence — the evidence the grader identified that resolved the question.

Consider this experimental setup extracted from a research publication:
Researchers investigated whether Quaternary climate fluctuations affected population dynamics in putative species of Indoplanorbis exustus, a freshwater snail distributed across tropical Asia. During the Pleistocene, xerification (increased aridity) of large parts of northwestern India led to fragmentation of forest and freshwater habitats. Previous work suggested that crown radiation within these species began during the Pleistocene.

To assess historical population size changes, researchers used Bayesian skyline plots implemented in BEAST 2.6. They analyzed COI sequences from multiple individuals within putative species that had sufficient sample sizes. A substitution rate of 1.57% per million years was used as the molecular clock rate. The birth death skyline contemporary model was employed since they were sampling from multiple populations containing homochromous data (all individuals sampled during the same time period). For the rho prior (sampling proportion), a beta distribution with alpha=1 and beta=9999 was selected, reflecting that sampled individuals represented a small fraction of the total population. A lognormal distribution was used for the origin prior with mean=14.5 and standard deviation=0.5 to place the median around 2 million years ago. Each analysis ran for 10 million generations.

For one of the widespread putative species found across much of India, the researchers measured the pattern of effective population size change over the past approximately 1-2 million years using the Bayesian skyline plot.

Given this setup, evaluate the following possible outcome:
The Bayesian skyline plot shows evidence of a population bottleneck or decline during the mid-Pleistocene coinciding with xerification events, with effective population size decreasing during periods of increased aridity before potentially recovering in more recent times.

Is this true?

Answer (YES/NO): YES